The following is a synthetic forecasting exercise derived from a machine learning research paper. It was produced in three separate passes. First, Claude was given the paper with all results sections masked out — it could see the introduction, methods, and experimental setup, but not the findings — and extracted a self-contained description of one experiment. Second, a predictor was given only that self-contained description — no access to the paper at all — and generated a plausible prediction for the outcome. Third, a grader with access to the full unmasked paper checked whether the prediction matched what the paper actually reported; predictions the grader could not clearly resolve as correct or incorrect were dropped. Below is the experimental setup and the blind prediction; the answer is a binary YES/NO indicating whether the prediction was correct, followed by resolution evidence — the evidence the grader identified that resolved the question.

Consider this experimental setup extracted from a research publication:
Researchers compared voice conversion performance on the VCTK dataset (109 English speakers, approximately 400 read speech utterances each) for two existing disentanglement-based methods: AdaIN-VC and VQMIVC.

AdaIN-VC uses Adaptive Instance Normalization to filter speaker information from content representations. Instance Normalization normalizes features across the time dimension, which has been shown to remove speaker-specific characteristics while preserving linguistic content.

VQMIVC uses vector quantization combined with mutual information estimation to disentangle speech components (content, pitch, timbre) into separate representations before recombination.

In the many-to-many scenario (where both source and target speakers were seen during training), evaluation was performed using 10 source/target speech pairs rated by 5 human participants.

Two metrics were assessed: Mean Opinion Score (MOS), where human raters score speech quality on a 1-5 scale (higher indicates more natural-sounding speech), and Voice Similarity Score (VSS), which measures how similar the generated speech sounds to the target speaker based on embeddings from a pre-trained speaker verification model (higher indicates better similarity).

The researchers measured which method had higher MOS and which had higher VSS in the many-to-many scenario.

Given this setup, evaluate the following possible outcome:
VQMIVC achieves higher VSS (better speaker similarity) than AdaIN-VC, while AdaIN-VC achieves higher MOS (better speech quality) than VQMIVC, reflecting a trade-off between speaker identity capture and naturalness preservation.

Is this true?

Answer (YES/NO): NO